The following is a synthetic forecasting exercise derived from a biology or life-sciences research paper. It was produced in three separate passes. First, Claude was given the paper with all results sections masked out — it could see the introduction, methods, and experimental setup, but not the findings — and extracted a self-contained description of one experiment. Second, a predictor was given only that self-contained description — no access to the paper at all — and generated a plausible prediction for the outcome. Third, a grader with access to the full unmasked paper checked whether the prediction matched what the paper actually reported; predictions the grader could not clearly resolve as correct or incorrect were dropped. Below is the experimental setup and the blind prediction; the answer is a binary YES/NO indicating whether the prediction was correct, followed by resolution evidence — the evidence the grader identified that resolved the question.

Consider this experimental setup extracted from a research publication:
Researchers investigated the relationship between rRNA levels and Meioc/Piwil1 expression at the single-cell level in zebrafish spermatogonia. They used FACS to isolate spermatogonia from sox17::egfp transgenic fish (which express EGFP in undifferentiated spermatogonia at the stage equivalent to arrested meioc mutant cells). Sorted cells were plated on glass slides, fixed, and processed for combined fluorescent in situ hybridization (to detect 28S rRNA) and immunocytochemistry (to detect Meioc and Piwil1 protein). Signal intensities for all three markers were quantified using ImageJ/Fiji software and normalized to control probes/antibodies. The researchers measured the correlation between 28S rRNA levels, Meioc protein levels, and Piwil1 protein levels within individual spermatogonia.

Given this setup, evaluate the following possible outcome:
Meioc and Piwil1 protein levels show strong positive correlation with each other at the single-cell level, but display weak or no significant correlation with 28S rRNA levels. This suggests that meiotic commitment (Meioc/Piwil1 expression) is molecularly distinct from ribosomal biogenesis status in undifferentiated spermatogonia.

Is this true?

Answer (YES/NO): NO